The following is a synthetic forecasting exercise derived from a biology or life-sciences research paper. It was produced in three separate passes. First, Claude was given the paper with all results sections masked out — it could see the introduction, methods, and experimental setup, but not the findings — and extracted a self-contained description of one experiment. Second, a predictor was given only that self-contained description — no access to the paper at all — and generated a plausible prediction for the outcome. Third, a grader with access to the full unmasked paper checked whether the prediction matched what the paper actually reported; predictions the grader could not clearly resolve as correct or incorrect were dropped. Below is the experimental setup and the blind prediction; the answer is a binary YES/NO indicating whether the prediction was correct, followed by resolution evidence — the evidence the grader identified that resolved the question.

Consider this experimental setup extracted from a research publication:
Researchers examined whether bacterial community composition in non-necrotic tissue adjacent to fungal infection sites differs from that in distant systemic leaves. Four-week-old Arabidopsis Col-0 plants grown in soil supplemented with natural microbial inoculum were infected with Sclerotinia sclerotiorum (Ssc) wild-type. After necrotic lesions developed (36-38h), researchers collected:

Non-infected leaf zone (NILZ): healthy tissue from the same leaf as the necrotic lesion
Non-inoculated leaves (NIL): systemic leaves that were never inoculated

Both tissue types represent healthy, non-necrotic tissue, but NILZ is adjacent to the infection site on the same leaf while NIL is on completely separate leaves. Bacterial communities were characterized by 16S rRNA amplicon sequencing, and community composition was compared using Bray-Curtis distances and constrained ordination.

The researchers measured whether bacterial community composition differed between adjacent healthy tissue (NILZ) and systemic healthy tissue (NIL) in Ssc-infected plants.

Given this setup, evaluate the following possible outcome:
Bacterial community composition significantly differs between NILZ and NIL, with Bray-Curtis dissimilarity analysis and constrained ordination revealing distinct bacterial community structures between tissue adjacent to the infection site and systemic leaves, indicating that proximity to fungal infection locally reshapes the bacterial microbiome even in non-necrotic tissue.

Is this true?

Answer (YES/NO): NO